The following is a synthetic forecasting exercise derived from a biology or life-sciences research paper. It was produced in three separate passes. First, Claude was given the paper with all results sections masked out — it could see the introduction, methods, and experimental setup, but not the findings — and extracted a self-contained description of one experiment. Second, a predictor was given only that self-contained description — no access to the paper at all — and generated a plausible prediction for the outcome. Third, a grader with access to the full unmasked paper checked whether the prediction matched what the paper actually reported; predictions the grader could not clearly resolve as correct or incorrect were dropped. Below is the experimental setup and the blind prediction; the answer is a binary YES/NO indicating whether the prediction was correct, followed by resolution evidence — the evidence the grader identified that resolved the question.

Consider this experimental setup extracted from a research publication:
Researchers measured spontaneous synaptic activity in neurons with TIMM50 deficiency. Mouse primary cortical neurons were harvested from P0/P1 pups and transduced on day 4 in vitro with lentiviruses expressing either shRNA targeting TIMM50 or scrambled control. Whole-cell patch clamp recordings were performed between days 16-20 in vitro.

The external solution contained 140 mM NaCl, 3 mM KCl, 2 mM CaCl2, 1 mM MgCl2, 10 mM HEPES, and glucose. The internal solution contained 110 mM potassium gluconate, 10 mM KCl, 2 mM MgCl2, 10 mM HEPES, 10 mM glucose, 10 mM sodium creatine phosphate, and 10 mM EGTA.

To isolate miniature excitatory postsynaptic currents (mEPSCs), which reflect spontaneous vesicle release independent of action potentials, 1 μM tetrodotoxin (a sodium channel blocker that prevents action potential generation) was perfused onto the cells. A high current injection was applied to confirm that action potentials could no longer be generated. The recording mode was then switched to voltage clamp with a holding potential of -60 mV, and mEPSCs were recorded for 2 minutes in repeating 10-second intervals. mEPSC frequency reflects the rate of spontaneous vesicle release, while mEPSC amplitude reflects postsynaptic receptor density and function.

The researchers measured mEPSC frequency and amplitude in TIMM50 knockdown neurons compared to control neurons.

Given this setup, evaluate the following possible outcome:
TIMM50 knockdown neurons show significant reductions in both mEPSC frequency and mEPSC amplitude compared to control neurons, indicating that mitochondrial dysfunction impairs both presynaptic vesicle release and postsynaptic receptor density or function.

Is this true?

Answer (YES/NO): NO